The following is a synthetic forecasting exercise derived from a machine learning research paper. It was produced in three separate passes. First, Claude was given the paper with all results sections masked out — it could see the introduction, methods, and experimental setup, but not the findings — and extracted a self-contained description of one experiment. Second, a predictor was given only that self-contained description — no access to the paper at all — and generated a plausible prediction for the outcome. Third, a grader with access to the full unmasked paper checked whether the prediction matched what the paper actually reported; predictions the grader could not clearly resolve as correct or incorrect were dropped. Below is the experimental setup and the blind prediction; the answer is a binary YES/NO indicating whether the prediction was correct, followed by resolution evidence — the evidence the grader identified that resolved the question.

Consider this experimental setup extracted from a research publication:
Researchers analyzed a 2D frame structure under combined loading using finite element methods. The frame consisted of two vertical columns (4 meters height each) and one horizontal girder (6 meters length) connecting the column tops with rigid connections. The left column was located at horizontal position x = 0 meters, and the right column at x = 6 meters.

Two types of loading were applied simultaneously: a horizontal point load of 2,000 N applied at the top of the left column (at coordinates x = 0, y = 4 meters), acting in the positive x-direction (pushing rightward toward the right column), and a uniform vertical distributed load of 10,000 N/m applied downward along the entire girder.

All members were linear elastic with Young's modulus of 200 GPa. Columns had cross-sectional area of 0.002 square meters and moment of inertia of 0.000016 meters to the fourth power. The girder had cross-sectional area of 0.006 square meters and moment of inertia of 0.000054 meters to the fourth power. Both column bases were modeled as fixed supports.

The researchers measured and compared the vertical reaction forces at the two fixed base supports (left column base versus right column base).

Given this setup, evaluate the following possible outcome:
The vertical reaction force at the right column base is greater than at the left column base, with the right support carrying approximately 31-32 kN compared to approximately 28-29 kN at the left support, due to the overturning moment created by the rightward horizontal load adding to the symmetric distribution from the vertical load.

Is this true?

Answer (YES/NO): NO